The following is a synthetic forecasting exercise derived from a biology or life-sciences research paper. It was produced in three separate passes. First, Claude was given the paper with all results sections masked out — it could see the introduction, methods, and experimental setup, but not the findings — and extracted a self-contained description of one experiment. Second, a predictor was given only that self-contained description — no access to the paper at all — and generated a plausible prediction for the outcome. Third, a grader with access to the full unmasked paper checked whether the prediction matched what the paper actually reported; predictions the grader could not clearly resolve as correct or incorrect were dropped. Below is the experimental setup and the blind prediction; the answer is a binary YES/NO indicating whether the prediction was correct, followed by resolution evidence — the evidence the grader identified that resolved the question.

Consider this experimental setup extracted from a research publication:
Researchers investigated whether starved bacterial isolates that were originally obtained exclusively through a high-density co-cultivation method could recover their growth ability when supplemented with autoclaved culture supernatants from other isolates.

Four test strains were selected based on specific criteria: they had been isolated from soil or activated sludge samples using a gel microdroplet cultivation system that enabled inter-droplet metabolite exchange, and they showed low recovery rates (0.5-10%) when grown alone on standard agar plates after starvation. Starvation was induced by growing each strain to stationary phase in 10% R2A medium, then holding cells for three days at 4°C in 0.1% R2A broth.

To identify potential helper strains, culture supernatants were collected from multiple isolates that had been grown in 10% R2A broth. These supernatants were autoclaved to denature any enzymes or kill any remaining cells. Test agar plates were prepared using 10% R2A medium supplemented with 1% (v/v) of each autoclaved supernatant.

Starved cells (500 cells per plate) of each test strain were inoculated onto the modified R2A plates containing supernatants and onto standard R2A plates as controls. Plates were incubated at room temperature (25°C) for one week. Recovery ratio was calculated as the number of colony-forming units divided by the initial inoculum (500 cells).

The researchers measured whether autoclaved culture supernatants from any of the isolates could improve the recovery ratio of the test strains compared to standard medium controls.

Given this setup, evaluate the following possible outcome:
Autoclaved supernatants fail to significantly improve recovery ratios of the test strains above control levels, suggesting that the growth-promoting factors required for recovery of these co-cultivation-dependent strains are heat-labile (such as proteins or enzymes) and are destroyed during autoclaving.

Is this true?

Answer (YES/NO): NO